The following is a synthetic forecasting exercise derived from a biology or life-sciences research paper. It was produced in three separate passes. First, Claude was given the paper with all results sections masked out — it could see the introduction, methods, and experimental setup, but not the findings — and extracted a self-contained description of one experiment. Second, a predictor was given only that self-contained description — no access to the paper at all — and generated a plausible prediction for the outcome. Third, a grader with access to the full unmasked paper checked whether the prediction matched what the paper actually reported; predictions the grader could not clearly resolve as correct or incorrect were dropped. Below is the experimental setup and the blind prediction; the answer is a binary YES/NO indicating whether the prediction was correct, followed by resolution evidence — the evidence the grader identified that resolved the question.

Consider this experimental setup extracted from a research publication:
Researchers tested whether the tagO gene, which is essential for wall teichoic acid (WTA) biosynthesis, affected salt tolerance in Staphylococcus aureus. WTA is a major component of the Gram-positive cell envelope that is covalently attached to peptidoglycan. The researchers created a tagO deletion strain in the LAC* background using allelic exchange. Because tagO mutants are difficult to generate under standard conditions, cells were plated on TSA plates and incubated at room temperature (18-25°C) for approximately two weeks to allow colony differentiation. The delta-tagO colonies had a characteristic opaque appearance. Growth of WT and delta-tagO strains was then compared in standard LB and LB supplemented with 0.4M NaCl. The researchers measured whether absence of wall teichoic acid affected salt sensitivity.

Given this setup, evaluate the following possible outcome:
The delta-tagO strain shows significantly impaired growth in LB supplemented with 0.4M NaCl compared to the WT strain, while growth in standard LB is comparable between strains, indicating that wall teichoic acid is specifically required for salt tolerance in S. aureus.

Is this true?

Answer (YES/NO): YES